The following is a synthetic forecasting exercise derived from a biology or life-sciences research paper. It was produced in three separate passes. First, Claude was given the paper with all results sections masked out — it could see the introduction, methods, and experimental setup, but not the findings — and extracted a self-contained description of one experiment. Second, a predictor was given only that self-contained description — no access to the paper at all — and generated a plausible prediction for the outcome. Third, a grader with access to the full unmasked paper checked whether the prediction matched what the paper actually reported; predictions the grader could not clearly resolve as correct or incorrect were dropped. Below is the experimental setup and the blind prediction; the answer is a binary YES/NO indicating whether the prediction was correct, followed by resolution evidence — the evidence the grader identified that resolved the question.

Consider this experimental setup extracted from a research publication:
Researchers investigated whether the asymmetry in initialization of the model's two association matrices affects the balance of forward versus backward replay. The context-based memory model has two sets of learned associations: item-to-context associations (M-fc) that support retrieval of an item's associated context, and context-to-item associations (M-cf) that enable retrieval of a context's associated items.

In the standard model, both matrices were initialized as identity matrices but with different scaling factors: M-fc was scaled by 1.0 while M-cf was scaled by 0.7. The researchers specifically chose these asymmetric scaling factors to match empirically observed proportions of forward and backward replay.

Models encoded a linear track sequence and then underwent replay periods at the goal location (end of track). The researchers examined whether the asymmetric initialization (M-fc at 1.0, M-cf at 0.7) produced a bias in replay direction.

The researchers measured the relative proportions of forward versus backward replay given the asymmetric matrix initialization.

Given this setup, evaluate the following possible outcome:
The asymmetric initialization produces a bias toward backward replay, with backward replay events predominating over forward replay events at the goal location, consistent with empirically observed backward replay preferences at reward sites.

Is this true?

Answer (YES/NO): NO